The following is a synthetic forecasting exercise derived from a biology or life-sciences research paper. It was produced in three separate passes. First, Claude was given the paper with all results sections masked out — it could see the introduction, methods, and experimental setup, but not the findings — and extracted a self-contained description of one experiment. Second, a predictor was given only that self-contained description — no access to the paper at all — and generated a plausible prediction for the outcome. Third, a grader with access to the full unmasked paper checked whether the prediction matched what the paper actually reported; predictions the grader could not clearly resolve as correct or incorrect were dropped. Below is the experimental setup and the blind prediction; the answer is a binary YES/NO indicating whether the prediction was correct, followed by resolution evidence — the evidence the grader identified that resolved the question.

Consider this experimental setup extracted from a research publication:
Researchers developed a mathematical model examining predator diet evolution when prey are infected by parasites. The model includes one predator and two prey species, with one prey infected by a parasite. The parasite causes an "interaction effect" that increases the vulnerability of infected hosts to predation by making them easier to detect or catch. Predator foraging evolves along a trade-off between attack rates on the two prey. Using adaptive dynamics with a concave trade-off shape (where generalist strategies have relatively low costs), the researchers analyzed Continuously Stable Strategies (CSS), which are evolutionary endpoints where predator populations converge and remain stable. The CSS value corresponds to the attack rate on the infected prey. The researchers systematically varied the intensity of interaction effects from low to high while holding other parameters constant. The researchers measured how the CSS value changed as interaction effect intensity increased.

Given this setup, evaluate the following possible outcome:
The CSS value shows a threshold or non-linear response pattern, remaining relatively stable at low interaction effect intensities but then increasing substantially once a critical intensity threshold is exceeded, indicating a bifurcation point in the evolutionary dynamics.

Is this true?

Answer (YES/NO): NO